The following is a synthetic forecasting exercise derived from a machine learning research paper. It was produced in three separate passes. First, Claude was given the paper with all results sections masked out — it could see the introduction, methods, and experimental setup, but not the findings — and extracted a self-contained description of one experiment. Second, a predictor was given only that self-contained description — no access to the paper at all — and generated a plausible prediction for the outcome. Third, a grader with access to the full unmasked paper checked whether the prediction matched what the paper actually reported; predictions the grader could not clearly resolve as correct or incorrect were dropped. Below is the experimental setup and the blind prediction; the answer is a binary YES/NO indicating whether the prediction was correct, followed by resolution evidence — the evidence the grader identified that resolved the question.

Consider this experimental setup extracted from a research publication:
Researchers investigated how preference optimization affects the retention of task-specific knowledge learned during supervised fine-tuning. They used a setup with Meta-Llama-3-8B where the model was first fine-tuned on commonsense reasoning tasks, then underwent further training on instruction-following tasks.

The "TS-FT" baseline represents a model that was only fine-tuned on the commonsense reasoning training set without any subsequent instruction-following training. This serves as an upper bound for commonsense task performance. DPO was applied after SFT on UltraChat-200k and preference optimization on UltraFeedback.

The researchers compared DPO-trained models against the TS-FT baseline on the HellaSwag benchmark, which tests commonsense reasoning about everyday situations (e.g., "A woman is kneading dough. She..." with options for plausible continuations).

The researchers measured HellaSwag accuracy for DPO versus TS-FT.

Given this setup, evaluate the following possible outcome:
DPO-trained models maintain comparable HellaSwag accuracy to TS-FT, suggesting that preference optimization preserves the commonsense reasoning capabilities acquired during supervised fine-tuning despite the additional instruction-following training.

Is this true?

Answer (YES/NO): YES